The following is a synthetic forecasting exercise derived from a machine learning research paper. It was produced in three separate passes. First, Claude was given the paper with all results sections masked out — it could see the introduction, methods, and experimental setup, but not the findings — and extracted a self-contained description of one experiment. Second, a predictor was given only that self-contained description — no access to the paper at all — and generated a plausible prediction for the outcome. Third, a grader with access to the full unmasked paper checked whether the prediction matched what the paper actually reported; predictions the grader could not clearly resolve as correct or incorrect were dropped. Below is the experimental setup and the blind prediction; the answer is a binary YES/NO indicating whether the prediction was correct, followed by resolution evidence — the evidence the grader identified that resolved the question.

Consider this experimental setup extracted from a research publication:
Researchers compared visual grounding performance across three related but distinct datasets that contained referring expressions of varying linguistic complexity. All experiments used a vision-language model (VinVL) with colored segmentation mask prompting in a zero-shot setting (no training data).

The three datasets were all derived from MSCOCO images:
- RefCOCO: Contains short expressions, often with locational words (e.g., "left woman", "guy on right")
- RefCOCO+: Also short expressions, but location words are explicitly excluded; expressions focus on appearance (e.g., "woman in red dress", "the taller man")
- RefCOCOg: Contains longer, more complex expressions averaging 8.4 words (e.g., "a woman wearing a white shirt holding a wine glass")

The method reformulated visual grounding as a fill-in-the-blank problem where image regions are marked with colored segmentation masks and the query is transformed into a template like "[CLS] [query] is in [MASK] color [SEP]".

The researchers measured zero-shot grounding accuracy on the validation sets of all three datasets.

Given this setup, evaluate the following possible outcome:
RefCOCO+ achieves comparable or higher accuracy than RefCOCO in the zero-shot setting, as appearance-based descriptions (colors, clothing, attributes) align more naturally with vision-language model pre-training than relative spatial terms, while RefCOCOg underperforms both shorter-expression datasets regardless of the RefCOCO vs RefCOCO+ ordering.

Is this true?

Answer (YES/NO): NO